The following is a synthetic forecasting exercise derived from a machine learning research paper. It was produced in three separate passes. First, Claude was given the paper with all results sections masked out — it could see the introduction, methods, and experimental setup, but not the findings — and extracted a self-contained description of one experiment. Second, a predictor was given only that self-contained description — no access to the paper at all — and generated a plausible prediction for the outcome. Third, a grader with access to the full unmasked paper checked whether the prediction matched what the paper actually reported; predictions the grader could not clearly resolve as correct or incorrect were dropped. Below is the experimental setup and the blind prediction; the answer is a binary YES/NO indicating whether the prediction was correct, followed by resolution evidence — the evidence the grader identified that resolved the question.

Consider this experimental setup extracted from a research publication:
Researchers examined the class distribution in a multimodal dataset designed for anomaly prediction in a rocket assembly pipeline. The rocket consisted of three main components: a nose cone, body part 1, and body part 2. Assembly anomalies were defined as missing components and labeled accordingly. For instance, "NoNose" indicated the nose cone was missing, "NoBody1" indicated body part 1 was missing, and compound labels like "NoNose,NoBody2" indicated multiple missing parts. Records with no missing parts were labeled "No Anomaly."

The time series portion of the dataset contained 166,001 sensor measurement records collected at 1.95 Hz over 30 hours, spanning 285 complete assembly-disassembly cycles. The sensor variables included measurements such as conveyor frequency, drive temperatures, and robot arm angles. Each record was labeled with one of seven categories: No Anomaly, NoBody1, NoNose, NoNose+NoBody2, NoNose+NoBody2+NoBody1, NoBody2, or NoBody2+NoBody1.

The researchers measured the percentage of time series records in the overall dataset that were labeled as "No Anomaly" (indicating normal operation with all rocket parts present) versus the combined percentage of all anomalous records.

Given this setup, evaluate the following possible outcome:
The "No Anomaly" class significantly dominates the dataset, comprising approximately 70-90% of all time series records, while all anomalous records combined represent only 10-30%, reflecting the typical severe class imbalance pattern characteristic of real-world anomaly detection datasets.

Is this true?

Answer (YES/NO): NO